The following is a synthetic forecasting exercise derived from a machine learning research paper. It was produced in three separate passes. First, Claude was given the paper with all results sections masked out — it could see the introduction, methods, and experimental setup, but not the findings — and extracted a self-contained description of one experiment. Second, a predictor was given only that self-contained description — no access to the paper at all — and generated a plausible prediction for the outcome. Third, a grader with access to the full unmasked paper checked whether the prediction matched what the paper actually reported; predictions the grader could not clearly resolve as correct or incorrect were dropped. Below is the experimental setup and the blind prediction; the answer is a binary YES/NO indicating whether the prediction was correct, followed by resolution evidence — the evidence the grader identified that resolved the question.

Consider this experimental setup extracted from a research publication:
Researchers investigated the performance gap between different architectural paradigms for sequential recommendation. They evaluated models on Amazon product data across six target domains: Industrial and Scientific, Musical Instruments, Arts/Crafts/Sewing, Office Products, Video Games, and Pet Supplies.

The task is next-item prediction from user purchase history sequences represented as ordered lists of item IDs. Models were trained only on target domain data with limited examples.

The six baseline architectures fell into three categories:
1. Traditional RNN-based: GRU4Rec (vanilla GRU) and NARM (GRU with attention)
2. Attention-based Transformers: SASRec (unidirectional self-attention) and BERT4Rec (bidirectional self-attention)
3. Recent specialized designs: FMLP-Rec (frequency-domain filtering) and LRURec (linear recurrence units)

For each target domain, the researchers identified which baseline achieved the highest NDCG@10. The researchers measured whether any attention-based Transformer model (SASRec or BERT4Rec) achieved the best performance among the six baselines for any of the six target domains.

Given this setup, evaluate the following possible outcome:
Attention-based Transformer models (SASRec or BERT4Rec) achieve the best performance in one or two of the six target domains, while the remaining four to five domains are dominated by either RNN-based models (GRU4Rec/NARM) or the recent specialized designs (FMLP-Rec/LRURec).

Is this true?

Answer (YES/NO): NO